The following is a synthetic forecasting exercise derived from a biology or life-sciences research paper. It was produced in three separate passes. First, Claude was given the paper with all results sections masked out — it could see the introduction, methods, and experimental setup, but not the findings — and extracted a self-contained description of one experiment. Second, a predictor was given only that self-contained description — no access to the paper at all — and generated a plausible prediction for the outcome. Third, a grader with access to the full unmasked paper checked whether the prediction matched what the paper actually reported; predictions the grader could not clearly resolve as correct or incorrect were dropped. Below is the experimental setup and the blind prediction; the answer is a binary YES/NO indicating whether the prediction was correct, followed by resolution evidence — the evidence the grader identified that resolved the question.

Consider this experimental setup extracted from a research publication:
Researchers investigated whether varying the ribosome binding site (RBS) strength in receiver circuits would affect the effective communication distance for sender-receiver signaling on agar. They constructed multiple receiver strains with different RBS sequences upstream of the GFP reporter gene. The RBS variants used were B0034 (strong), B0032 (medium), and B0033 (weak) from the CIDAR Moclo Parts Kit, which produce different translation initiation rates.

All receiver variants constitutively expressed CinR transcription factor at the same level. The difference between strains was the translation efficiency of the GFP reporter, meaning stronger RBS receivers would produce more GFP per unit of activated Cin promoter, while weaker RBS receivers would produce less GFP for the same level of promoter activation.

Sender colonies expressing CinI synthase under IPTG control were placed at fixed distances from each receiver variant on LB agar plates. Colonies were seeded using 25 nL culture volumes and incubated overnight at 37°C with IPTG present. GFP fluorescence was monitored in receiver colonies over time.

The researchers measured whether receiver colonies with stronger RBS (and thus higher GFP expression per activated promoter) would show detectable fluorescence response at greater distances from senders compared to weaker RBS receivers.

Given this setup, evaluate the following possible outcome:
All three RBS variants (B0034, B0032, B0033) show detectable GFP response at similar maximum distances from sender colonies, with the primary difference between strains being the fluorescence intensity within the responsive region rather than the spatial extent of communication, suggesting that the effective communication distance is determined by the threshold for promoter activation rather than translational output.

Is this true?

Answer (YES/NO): NO